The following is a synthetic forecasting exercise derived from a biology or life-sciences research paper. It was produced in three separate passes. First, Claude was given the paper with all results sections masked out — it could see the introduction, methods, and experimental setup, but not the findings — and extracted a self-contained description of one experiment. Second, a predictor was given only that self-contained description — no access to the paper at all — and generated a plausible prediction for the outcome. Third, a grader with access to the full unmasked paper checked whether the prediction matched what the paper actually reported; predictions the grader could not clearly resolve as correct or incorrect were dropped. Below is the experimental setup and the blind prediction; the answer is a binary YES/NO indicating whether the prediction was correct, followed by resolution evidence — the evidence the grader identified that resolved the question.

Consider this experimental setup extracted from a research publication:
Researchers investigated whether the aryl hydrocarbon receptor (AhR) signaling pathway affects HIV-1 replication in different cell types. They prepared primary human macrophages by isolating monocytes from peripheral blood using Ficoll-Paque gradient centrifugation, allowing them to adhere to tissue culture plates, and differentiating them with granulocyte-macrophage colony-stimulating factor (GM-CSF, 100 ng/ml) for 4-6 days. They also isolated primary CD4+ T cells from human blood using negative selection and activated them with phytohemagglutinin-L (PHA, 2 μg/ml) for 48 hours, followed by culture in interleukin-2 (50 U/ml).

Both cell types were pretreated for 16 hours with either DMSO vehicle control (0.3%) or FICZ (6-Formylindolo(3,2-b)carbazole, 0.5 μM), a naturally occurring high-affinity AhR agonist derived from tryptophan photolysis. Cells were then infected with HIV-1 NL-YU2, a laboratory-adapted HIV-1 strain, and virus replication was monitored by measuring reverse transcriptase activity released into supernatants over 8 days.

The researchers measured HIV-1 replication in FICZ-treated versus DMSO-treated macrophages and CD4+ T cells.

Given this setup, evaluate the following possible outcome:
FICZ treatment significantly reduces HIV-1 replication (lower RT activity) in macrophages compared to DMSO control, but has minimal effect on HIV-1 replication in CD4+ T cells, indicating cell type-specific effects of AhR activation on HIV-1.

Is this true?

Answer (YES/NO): YES